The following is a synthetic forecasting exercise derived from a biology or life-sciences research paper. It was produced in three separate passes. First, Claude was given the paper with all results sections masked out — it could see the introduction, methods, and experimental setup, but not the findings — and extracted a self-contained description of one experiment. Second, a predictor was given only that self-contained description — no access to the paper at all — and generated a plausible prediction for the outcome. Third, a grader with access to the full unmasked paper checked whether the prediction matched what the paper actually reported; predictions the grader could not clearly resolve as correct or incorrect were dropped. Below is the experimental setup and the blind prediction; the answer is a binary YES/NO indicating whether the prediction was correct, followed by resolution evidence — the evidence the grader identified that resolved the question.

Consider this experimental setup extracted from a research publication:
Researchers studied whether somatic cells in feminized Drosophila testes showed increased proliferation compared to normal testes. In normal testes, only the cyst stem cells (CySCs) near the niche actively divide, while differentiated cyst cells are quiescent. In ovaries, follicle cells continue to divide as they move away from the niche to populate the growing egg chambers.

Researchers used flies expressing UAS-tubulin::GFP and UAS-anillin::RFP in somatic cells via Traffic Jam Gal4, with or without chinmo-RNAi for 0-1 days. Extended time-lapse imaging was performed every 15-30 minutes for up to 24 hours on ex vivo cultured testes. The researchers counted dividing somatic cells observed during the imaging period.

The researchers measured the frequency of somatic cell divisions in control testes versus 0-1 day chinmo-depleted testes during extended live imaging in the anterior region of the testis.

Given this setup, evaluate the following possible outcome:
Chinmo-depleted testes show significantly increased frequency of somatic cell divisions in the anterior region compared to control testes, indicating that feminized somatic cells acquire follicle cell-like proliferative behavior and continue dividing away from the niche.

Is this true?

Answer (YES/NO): YES